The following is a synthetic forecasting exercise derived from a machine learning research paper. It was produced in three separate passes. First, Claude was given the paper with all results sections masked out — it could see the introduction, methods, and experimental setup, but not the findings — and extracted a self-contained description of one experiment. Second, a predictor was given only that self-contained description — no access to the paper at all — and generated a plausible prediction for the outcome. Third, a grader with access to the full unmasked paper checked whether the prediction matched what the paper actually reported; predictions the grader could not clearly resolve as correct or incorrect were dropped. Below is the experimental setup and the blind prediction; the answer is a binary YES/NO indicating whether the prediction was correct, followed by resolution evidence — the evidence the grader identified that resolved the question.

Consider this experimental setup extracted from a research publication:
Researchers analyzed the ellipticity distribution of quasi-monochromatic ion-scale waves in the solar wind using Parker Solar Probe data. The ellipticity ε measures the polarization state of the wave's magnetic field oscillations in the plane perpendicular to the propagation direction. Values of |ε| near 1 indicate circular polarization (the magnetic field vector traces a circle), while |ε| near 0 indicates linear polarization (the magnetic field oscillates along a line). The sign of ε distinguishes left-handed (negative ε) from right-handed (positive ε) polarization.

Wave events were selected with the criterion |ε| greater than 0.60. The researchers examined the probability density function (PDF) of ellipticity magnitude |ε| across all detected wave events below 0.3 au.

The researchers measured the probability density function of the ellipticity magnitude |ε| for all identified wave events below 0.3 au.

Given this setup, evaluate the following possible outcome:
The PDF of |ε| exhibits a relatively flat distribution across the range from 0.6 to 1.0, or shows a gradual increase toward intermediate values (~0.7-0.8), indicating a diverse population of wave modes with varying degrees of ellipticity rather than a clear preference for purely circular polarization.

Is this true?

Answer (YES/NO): YES